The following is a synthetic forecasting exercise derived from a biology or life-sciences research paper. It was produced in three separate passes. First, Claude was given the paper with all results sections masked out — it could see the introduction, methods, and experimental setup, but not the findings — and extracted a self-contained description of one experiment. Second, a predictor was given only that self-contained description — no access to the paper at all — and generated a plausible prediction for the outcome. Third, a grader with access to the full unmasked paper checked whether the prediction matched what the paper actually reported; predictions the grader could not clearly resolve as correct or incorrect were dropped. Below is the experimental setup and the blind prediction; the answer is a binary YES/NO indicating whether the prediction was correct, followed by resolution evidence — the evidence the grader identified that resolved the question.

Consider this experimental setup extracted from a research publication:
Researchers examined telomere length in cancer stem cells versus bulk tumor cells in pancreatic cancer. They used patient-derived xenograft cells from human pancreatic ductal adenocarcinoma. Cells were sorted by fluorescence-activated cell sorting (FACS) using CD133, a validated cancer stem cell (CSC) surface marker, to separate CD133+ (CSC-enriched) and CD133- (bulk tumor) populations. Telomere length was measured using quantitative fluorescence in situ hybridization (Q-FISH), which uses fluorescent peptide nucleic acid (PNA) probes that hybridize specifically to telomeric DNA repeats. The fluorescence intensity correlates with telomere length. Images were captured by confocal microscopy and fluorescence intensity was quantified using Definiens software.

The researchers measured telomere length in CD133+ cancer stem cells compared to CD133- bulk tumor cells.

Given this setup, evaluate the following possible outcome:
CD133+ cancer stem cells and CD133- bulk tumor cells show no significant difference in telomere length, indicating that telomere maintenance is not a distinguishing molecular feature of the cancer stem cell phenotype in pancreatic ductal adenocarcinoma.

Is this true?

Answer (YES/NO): NO